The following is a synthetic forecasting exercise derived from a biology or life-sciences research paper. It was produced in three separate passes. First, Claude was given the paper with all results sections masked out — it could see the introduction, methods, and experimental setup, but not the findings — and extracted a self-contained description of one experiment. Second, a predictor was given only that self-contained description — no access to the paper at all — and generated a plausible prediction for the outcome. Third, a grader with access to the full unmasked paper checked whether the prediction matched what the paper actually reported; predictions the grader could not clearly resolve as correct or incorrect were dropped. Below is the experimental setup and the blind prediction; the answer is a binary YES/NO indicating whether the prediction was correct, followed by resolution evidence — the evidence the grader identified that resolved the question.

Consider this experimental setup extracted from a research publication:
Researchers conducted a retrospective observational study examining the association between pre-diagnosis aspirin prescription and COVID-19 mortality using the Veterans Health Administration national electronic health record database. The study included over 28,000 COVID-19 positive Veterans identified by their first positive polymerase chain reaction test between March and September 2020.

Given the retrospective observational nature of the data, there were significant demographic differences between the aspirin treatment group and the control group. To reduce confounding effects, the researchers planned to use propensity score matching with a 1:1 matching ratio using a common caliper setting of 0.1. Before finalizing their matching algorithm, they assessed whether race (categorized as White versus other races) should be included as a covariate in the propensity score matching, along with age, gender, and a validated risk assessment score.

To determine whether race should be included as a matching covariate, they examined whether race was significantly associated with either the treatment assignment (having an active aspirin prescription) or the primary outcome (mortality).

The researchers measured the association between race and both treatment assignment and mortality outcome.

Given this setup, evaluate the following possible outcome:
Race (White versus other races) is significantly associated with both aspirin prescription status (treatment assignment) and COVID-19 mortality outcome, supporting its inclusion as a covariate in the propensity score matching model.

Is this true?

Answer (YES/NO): NO